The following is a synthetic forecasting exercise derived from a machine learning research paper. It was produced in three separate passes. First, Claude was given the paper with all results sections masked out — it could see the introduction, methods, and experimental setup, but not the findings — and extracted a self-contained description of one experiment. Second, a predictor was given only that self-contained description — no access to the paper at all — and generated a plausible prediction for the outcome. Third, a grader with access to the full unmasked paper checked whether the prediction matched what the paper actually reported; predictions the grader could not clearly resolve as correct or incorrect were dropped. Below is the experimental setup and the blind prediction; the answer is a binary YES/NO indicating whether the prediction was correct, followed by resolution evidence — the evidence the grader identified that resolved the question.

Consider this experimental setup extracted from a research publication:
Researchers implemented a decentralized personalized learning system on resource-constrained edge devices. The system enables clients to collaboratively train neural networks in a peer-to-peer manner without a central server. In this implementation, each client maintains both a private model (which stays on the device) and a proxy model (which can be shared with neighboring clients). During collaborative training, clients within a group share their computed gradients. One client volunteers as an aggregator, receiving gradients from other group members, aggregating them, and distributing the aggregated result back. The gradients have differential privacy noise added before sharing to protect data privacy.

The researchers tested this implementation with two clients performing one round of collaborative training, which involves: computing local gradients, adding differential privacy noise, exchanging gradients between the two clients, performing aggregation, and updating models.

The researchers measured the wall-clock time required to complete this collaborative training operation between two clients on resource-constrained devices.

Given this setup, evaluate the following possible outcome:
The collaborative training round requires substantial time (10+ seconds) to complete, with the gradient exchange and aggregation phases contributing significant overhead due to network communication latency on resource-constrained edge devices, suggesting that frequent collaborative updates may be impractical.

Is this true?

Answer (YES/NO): NO